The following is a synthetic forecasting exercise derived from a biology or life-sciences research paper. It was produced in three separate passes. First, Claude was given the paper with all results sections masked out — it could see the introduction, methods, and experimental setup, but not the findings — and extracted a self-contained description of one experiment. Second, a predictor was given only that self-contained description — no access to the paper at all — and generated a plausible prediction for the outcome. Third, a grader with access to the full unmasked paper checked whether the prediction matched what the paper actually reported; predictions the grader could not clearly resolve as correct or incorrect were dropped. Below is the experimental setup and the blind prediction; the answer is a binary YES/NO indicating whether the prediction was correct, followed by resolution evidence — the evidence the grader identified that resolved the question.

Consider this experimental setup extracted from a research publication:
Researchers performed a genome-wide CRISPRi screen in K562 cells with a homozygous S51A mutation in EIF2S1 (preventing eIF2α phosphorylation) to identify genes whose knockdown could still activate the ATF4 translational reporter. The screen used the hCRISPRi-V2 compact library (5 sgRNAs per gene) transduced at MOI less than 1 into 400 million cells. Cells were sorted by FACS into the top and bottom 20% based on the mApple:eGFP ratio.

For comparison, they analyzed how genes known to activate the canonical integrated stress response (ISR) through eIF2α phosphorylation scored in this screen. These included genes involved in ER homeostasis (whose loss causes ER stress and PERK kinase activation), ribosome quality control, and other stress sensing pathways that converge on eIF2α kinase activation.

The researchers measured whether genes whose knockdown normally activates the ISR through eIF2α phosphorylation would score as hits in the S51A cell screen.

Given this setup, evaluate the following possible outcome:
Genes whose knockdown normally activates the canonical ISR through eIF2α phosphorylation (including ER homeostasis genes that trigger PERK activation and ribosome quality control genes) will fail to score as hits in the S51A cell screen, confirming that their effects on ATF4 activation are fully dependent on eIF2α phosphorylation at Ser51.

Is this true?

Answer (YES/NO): NO